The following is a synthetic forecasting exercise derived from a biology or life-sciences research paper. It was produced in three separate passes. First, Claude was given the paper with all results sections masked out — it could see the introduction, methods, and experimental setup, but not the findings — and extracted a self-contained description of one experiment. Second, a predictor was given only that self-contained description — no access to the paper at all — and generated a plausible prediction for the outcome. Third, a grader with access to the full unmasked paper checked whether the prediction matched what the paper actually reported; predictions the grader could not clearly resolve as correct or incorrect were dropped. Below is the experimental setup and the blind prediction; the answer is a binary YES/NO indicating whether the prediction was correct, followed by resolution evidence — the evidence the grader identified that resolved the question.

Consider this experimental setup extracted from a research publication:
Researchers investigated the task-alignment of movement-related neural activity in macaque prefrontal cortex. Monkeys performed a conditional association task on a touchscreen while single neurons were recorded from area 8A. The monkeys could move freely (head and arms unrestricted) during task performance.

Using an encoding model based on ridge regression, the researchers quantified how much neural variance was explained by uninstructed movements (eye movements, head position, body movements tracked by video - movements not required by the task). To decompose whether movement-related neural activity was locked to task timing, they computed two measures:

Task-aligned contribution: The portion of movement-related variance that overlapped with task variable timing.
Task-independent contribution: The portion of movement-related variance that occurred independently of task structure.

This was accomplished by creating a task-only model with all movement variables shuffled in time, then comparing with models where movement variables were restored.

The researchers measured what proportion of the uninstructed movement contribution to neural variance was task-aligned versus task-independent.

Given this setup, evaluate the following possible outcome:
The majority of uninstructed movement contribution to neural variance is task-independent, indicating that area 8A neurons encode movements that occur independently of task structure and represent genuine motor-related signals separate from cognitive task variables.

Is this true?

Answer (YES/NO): NO